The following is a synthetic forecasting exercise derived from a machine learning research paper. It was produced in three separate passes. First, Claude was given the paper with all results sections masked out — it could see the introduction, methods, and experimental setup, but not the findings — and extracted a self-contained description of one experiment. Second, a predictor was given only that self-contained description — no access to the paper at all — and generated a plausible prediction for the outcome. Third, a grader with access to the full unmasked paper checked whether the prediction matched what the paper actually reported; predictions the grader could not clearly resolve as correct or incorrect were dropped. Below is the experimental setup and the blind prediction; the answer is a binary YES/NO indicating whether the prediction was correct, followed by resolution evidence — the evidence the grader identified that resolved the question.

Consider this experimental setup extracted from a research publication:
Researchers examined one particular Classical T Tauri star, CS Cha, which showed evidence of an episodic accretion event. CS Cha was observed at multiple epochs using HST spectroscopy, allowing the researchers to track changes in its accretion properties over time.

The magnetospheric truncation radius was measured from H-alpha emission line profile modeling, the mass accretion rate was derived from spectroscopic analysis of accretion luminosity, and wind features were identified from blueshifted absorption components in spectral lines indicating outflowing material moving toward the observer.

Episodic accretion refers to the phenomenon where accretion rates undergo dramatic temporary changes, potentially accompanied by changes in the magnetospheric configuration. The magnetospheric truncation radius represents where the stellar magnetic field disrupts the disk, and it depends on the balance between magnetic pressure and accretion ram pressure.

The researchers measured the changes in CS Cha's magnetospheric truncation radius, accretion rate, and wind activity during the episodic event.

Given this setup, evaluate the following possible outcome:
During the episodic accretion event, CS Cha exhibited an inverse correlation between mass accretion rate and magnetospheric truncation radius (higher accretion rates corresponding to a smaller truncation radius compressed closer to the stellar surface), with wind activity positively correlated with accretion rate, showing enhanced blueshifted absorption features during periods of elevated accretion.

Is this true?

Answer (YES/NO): NO